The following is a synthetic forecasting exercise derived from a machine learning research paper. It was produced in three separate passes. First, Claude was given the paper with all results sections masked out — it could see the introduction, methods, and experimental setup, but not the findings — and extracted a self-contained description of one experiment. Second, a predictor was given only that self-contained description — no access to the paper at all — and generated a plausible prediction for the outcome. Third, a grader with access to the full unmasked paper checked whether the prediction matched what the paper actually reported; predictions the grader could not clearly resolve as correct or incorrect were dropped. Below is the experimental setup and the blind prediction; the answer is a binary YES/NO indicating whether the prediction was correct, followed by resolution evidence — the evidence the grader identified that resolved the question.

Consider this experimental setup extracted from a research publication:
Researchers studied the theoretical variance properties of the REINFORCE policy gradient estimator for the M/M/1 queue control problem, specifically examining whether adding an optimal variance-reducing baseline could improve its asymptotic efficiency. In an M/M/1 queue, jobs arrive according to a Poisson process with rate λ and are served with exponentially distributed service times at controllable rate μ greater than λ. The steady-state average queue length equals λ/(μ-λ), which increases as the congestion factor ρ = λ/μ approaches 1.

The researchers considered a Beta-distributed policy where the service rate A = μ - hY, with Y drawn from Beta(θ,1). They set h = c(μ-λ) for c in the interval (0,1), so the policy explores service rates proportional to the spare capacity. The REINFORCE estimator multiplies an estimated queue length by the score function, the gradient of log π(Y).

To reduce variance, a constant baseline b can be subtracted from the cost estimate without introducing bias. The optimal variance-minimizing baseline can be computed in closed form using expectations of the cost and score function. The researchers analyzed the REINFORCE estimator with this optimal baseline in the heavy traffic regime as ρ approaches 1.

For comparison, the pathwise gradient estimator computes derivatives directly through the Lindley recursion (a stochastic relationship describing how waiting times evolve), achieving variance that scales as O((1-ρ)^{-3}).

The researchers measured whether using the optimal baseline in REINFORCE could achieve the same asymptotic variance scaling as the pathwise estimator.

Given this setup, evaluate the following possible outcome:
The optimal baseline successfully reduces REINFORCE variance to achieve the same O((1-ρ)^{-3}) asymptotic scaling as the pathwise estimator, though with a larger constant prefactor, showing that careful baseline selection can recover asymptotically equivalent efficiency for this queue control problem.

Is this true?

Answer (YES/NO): NO